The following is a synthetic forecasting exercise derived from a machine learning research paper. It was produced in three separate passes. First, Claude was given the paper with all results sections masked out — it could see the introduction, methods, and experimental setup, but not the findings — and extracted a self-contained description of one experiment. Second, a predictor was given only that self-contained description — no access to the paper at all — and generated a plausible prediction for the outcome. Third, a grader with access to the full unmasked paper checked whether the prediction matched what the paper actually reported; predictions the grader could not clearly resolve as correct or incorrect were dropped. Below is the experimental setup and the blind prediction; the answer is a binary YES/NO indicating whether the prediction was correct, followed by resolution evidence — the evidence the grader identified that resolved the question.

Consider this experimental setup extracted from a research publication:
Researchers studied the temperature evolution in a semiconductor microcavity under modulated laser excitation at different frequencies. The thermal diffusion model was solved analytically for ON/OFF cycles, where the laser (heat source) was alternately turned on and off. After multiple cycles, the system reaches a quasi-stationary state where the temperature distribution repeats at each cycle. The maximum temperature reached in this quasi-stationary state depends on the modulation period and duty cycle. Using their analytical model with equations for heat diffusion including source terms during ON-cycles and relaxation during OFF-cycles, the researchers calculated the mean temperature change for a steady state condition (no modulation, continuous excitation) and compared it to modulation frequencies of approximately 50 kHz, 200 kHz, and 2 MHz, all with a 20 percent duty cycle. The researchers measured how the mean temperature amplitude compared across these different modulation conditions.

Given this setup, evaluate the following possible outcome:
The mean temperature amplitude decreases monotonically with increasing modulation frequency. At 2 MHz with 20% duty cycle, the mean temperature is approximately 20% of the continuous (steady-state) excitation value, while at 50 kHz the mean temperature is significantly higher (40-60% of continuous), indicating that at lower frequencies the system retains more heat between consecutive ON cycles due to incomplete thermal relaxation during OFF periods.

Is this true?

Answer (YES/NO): NO